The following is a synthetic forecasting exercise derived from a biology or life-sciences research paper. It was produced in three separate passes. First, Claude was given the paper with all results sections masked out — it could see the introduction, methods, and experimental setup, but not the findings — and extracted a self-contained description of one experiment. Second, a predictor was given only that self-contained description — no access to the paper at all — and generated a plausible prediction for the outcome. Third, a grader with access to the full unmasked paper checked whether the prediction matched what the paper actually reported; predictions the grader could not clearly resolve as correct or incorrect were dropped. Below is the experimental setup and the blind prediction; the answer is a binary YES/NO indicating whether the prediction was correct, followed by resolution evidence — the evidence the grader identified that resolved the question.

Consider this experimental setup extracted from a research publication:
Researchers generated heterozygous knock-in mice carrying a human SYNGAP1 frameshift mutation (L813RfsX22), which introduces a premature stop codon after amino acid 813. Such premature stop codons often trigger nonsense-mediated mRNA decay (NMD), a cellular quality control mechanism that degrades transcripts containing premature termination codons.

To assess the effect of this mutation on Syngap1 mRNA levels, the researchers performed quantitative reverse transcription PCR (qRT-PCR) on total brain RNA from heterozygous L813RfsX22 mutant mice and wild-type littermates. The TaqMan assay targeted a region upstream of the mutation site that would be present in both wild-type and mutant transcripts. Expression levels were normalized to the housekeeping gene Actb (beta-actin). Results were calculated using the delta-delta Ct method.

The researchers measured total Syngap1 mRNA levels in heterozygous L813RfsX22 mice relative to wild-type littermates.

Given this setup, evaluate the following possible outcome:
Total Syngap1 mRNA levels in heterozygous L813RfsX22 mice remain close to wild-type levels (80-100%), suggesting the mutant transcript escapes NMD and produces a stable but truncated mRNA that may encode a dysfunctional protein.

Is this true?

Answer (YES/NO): NO